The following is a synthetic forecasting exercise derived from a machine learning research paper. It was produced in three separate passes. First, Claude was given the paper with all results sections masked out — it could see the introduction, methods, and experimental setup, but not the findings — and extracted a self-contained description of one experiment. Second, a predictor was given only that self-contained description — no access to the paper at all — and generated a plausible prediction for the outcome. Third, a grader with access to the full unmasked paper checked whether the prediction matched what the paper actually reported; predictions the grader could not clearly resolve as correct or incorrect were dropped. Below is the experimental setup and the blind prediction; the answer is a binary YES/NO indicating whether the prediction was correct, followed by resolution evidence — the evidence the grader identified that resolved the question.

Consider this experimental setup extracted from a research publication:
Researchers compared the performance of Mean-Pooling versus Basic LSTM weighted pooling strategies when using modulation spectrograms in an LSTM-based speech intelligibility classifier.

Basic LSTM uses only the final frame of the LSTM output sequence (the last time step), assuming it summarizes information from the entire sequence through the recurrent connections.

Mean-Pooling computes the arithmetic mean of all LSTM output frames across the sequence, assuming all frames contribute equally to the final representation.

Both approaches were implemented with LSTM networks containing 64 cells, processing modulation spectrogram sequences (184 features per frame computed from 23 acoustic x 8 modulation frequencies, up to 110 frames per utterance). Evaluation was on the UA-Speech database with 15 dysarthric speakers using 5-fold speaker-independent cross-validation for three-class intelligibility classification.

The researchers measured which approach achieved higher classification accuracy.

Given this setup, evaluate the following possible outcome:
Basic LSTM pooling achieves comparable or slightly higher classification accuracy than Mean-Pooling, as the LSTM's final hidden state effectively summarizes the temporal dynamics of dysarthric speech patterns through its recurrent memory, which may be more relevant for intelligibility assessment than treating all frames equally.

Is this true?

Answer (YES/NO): NO